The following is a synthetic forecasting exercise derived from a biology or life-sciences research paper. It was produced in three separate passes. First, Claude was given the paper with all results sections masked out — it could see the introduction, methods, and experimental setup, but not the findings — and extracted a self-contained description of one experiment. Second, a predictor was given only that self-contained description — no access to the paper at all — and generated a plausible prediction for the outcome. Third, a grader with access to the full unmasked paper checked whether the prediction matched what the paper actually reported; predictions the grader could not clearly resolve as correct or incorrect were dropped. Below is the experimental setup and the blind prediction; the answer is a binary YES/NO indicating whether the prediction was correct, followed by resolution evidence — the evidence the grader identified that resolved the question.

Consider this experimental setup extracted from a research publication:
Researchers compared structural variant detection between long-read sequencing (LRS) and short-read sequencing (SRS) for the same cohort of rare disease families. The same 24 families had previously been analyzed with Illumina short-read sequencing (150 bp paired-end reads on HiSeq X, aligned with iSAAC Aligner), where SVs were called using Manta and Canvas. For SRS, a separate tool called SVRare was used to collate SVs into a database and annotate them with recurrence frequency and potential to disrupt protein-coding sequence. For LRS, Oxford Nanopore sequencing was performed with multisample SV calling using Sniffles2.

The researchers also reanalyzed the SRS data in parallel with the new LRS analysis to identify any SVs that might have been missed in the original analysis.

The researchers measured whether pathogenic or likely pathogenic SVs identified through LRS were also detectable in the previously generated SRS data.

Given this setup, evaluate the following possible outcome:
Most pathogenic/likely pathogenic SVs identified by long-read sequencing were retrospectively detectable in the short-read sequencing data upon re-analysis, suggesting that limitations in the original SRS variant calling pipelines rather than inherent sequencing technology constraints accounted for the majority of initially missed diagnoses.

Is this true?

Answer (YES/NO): YES